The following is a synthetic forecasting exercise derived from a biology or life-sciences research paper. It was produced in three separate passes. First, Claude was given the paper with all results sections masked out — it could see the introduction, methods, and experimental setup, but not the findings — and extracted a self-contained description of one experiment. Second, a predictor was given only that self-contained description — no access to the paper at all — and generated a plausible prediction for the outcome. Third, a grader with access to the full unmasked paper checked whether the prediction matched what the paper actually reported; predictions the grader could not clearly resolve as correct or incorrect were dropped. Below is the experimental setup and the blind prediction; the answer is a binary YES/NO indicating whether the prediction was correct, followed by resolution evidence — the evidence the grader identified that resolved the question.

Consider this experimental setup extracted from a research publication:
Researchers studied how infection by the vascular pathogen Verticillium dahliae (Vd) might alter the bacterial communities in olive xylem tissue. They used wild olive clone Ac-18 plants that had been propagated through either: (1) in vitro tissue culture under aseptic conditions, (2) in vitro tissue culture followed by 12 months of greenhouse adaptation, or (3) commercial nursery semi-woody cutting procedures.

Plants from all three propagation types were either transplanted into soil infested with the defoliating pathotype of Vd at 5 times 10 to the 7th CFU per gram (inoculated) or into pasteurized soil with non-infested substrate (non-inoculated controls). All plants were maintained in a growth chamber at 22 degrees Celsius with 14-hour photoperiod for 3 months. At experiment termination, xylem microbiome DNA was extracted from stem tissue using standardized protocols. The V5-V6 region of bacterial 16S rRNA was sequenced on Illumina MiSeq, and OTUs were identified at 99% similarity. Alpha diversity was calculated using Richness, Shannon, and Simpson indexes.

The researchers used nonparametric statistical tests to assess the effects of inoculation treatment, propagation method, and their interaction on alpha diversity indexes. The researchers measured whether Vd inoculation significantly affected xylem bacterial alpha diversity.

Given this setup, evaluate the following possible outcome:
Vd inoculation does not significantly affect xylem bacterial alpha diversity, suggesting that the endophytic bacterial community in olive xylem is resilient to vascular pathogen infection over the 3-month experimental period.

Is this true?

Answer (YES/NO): NO